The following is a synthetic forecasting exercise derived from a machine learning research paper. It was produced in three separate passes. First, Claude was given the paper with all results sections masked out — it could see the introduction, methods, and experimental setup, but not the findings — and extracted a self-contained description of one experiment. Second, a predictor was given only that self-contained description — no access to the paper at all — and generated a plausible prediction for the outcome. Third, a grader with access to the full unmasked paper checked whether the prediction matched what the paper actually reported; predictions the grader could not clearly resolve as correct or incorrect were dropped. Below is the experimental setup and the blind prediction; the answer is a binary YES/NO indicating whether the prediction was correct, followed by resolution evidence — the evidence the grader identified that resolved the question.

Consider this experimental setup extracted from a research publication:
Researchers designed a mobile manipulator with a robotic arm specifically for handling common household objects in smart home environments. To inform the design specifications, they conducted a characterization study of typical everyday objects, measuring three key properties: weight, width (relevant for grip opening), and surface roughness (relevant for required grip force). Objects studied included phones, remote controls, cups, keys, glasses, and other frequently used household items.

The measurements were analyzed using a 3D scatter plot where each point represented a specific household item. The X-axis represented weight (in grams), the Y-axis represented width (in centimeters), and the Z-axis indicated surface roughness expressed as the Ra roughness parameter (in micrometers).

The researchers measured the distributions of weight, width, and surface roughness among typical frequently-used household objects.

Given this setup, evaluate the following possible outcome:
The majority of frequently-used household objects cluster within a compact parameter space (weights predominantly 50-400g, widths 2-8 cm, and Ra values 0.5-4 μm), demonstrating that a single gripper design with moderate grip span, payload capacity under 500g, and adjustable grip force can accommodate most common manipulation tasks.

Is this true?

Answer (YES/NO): NO